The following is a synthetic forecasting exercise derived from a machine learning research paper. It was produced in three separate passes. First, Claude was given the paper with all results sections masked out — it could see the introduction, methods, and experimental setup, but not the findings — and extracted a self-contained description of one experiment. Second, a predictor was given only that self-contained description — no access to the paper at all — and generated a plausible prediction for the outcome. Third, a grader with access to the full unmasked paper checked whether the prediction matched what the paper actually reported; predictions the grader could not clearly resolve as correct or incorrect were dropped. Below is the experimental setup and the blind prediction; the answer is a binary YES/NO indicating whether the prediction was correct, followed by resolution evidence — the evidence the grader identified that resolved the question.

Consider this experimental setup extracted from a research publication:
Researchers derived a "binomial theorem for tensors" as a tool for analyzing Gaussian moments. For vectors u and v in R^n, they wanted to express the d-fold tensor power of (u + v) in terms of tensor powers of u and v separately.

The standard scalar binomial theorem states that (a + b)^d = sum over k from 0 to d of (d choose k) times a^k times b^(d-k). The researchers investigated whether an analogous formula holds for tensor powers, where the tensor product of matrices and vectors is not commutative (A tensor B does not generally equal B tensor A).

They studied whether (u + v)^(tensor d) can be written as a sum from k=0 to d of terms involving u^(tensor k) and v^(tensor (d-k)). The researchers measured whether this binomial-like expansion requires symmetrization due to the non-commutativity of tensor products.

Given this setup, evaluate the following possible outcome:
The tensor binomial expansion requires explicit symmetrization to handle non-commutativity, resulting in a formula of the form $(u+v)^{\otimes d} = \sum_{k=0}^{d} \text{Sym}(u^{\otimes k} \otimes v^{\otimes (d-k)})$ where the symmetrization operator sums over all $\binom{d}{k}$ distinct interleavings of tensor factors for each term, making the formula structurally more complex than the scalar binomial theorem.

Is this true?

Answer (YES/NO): NO